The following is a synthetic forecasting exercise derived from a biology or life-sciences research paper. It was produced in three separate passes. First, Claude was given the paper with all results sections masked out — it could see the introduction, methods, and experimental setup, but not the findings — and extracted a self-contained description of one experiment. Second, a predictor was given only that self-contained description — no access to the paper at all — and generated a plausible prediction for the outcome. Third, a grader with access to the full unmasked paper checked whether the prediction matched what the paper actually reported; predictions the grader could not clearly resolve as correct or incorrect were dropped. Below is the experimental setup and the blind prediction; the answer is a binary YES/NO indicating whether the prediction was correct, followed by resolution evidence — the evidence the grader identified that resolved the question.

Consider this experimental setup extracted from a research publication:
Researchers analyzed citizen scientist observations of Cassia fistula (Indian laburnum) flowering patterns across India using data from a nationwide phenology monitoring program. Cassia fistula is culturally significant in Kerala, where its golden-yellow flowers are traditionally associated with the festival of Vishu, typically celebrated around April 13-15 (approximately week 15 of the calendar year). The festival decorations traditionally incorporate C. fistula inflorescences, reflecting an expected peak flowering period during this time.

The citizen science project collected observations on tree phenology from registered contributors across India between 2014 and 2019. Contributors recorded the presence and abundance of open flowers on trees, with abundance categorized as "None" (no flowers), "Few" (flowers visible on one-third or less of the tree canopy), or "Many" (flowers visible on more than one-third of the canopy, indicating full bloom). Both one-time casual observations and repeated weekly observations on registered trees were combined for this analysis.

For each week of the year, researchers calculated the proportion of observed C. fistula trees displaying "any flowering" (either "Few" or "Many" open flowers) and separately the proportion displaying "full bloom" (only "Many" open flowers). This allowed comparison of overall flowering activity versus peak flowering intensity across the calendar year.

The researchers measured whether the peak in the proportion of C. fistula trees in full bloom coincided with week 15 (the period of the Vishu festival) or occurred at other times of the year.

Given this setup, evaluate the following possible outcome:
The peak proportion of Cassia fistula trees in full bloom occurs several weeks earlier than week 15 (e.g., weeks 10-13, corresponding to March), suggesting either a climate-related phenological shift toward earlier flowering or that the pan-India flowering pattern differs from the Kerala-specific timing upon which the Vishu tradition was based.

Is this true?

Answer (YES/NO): YES